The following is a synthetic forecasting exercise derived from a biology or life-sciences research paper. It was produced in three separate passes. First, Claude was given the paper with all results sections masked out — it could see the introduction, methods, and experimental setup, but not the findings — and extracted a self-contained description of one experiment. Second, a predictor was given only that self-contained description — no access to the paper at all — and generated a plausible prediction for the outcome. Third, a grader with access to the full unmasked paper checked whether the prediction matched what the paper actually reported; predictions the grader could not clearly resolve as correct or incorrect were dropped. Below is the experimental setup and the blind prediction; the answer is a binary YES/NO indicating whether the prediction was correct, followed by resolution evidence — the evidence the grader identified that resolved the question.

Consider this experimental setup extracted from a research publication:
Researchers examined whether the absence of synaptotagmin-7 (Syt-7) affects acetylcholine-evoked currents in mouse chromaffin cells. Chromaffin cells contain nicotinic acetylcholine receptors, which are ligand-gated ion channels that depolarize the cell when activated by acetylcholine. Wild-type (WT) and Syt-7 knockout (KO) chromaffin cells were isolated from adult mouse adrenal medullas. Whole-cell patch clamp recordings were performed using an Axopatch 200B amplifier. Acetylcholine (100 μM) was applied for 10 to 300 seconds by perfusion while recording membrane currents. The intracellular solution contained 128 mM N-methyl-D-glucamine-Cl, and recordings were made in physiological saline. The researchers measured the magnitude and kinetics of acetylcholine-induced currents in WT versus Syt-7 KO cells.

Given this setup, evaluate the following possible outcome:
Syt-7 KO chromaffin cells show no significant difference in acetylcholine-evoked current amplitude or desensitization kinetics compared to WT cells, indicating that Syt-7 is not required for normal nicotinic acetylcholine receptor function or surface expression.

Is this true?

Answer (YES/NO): YES